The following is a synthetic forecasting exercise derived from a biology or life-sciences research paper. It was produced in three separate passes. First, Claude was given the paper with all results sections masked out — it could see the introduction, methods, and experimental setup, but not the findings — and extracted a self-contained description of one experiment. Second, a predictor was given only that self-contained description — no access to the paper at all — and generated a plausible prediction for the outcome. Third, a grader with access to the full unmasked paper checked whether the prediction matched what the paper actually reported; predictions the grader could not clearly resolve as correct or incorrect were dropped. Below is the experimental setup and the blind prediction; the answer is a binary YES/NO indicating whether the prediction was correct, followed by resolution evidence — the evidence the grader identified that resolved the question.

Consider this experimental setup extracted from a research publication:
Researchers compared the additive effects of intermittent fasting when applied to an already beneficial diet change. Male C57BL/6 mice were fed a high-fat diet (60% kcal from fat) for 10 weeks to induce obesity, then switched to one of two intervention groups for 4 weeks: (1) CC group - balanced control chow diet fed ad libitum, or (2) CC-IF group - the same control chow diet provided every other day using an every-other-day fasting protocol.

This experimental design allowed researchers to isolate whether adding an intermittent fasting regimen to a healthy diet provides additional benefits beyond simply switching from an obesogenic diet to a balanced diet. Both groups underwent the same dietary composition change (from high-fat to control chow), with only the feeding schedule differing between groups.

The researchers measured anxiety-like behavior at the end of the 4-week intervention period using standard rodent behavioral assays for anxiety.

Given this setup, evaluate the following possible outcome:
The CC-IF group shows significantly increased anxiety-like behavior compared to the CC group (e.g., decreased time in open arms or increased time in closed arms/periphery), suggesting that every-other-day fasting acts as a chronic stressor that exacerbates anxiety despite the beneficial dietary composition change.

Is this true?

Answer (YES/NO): NO